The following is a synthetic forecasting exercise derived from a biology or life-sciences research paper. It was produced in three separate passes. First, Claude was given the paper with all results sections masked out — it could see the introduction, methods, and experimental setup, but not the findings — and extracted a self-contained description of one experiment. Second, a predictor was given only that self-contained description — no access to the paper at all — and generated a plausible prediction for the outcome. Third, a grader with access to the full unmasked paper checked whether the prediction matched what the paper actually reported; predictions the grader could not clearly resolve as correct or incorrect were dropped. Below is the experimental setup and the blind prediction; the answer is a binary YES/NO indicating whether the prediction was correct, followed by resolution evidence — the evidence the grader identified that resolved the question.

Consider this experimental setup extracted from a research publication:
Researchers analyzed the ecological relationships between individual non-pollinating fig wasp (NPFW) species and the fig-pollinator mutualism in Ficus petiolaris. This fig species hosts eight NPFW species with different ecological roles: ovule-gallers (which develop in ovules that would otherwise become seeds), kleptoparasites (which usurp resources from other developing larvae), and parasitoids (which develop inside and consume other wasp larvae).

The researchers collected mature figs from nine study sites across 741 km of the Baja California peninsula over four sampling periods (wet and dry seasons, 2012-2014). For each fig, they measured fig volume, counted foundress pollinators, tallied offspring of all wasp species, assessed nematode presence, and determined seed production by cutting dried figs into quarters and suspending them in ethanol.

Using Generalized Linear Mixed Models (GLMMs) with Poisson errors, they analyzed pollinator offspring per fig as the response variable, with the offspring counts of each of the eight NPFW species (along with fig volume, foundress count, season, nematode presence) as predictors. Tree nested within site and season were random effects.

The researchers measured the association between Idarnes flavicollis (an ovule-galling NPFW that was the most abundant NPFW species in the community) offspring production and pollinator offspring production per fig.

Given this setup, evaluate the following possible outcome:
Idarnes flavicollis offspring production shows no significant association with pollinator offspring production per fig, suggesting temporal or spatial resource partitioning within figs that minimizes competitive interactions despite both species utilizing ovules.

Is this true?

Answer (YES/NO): NO